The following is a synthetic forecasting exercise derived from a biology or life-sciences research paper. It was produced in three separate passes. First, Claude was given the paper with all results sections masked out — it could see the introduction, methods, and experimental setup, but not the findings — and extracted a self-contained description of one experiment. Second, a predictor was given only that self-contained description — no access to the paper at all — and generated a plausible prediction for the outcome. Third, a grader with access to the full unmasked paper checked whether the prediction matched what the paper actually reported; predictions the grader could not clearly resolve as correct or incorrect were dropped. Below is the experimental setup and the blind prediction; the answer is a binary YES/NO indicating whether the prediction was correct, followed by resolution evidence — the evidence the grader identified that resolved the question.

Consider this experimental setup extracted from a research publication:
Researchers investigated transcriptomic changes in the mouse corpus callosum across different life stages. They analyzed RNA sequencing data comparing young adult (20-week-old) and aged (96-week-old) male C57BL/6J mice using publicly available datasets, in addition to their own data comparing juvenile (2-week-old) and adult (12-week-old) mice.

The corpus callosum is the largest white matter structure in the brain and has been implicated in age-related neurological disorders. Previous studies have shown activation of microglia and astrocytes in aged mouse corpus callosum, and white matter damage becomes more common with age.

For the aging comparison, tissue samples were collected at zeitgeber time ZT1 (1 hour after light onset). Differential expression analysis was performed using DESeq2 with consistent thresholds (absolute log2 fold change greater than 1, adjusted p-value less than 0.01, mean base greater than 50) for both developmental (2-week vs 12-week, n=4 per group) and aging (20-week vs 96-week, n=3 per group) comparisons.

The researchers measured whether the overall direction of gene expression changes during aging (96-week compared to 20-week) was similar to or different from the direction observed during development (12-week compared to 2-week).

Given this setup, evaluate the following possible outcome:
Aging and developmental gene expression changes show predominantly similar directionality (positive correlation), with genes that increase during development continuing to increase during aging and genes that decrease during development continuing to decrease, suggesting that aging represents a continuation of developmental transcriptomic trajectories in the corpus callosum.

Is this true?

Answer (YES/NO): YES